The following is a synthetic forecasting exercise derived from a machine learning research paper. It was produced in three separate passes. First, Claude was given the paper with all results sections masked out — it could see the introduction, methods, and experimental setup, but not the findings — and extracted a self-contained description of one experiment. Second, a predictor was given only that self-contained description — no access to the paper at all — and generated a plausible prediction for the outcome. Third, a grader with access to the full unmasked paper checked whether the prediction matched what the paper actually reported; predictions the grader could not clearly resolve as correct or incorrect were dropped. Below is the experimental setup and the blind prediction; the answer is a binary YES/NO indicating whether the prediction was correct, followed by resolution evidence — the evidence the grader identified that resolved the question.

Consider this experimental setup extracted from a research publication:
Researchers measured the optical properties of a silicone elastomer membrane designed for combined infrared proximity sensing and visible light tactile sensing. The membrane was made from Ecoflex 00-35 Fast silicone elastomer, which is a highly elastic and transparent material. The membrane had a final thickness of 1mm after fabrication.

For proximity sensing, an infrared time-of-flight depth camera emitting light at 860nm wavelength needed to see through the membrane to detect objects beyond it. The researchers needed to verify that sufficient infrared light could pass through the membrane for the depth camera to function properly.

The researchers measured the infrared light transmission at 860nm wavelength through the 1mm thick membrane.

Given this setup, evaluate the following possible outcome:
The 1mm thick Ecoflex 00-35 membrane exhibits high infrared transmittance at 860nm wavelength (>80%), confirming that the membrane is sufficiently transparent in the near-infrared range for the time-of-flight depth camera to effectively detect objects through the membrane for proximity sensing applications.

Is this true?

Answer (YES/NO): YES